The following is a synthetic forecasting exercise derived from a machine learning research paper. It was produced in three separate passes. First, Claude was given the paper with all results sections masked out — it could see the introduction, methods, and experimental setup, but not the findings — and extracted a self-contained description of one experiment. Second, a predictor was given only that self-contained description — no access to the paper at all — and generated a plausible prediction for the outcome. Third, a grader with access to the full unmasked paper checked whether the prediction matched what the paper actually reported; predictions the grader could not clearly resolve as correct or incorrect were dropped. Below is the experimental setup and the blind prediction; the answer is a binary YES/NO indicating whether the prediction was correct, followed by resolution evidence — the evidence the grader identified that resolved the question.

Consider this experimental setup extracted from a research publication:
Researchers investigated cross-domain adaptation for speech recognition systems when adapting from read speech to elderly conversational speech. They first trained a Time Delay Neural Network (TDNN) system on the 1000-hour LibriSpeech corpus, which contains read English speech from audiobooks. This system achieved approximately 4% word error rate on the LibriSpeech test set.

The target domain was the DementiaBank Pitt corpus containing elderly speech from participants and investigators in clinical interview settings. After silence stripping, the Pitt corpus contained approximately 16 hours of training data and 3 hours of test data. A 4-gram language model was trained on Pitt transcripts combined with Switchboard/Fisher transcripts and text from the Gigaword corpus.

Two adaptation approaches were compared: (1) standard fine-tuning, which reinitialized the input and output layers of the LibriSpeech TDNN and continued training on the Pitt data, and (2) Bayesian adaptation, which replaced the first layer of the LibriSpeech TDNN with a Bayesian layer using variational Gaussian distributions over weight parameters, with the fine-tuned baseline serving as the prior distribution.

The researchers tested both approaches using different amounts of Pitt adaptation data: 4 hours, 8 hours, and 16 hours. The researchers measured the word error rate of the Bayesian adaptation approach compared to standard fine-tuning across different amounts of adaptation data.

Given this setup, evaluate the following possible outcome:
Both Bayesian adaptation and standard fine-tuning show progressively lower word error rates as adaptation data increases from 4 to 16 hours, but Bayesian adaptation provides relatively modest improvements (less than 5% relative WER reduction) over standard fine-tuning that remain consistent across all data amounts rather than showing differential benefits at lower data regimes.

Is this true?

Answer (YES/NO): NO